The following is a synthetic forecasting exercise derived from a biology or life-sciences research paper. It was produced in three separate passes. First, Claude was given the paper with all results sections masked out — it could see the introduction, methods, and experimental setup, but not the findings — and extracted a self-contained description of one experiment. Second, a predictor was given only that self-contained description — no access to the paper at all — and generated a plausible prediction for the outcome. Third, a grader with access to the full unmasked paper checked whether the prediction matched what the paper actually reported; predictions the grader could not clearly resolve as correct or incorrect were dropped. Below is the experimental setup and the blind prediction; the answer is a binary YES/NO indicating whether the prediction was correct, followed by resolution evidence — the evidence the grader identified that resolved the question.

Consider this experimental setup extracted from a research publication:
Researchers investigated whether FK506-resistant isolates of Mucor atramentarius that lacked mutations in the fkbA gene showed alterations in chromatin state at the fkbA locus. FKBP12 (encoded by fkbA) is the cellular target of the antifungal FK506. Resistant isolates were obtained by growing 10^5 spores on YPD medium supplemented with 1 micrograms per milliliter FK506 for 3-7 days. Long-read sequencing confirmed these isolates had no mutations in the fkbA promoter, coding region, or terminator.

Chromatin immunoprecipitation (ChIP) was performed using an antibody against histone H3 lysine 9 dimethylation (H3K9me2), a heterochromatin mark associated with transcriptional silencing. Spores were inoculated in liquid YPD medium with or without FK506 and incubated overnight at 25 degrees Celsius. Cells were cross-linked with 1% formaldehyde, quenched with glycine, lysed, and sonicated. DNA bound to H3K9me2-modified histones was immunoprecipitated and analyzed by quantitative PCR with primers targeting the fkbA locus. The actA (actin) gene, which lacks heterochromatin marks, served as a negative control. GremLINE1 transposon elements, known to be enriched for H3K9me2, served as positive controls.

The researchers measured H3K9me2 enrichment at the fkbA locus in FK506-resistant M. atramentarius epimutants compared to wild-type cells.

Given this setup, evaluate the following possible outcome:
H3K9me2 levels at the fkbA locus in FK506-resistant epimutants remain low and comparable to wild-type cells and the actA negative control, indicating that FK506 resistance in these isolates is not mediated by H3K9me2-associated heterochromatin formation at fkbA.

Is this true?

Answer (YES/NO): NO